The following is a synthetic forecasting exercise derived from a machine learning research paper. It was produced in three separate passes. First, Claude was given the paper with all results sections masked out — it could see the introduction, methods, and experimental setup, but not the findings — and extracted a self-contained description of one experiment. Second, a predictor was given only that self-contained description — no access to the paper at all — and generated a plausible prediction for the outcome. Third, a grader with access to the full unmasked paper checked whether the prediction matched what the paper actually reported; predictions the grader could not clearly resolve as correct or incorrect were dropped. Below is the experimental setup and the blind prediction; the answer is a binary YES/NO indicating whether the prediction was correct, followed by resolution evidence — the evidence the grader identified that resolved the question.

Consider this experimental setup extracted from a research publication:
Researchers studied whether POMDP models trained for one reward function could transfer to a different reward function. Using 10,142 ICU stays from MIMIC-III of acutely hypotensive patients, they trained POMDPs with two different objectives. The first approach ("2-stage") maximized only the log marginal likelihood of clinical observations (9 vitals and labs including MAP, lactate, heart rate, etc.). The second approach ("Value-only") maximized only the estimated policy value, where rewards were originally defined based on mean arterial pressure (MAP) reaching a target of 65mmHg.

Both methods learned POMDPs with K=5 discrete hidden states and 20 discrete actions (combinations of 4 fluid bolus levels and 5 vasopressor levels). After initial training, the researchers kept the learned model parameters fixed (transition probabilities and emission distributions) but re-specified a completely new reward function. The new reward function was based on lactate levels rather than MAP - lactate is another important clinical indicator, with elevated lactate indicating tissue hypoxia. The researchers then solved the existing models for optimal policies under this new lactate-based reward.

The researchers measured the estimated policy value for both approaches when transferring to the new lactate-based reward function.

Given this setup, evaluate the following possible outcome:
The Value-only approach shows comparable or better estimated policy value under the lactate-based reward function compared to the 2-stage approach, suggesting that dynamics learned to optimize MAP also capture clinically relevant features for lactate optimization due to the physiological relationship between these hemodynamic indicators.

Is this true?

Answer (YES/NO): NO